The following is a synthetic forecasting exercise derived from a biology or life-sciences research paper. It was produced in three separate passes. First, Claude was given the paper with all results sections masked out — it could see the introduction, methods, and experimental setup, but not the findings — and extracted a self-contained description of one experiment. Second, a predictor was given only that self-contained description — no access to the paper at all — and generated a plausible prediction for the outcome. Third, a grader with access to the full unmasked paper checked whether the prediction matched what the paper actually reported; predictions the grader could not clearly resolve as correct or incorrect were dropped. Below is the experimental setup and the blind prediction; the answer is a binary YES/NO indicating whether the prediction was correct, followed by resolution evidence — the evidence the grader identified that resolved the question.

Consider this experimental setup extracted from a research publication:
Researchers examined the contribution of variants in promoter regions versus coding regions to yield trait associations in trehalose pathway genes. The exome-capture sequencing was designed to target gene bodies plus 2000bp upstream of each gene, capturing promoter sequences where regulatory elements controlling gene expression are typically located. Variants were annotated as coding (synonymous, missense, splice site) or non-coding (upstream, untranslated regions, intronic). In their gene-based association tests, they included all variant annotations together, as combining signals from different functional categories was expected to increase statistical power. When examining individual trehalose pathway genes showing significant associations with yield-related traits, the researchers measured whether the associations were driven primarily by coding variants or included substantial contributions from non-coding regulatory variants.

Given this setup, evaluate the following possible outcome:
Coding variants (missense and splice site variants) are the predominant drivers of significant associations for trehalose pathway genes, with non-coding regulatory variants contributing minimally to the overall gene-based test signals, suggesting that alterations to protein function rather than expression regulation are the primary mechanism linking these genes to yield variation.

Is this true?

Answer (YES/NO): NO